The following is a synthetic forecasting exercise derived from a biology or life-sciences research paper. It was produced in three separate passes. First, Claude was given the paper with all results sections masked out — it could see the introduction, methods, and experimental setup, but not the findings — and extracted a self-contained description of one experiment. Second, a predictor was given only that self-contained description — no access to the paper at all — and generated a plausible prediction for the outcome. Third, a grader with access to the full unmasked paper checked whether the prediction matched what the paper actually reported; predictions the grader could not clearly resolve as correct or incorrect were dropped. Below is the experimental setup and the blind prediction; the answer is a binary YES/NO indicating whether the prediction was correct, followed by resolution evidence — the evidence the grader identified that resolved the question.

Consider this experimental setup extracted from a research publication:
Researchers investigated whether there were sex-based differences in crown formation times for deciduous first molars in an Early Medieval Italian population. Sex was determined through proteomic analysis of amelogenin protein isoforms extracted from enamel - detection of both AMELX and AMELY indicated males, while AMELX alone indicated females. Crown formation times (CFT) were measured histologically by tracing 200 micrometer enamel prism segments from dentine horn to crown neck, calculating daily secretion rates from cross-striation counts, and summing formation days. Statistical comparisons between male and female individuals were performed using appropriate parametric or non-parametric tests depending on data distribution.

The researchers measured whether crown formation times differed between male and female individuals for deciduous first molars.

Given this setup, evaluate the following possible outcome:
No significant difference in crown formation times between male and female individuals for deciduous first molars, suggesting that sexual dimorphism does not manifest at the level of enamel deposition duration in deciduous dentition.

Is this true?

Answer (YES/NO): YES